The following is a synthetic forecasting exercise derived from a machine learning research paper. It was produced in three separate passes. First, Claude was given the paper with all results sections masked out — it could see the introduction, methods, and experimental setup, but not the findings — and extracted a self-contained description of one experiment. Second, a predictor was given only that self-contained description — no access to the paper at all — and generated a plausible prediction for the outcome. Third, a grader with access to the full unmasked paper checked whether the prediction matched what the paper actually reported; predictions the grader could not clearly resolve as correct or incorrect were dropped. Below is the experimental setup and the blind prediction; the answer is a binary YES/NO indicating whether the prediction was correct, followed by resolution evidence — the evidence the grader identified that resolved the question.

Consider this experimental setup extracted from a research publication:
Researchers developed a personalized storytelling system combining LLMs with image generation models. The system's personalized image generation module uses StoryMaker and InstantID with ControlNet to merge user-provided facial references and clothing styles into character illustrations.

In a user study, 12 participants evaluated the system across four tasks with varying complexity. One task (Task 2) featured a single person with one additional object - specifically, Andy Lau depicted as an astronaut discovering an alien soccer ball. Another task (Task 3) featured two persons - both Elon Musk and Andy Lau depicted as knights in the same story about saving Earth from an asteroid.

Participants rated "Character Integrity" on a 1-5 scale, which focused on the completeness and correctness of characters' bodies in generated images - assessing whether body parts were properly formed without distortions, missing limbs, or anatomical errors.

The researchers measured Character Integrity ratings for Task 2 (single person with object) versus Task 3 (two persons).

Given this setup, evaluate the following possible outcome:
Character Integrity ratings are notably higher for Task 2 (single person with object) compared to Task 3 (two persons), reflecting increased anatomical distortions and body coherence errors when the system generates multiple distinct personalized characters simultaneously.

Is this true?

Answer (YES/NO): NO